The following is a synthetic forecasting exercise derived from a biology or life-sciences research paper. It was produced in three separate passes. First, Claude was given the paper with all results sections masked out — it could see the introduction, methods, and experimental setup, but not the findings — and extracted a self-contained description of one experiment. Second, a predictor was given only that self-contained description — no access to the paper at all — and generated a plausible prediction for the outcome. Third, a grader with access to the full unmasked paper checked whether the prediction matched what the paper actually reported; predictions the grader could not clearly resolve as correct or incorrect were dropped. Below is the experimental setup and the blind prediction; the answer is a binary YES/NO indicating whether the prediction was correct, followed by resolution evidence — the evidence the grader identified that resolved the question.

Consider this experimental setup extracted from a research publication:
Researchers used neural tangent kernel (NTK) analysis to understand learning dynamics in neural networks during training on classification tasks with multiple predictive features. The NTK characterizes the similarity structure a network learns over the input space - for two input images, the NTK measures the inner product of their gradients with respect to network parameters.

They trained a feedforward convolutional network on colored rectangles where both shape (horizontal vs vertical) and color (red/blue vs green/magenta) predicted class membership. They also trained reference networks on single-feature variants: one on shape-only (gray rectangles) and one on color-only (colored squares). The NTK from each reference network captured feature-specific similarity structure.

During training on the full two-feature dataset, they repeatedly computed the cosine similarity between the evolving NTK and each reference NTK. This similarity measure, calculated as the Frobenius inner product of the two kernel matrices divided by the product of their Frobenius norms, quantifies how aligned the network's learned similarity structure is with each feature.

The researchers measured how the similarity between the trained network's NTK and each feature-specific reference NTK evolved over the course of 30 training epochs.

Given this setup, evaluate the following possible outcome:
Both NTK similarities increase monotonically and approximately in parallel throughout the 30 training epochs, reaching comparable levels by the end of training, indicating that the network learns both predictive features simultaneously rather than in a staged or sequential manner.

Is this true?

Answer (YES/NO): NO